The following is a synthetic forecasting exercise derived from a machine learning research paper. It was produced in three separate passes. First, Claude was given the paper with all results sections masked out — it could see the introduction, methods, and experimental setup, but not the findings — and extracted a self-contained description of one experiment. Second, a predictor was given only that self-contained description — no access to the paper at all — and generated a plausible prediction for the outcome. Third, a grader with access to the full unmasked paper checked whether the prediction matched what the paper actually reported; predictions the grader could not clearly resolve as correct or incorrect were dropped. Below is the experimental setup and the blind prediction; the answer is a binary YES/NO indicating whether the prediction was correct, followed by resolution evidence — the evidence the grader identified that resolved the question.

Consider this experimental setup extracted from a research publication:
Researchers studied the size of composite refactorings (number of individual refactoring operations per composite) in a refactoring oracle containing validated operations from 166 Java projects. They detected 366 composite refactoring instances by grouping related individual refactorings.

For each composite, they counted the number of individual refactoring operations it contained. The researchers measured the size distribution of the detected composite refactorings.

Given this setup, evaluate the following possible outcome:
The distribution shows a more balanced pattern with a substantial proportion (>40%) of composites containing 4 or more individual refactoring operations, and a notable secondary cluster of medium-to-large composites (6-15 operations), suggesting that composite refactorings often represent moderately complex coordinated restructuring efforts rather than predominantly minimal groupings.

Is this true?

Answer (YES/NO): NO